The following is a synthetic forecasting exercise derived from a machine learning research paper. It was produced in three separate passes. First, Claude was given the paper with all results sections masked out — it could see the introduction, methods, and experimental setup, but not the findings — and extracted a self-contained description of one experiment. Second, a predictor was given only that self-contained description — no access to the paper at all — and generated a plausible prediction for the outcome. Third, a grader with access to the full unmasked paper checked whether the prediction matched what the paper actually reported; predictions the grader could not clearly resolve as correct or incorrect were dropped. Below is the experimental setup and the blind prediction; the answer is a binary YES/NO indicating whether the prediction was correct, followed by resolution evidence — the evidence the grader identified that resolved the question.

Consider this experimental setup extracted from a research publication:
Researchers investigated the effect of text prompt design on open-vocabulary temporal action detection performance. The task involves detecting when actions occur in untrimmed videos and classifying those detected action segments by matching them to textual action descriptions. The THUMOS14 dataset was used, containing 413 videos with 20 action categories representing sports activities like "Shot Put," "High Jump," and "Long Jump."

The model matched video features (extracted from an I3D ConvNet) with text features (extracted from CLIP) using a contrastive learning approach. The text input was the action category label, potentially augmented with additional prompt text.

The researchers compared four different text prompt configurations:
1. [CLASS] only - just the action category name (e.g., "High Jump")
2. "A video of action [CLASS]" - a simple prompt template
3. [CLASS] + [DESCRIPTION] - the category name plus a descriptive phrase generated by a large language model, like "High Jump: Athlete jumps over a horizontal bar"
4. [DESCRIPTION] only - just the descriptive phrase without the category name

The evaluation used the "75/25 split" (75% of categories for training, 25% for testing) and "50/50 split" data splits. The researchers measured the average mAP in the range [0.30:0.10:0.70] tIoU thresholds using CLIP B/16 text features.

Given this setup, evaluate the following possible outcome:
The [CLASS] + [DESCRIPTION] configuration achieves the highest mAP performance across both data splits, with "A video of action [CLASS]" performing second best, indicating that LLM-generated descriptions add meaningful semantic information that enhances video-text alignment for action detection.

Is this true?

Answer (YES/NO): NO